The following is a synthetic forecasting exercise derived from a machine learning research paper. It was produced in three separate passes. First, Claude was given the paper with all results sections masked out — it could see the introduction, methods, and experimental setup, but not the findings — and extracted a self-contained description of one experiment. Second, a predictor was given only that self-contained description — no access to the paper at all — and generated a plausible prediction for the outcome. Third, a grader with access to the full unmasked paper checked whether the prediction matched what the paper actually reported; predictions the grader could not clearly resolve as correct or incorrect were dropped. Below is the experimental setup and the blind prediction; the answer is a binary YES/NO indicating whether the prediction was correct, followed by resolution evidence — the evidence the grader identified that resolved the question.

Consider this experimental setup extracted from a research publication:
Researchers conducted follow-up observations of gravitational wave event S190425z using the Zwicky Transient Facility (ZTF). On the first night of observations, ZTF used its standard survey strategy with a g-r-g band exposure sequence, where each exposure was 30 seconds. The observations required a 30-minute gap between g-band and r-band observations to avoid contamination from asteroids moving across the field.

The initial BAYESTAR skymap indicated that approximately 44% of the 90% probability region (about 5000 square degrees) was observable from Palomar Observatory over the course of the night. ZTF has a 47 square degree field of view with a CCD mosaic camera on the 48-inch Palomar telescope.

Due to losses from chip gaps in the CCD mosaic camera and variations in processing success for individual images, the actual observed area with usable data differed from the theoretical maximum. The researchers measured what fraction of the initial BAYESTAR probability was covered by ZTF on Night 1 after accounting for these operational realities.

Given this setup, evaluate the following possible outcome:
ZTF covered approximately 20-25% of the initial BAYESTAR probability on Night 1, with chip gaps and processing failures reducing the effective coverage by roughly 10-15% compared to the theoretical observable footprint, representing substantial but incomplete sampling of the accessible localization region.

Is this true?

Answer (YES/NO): NO